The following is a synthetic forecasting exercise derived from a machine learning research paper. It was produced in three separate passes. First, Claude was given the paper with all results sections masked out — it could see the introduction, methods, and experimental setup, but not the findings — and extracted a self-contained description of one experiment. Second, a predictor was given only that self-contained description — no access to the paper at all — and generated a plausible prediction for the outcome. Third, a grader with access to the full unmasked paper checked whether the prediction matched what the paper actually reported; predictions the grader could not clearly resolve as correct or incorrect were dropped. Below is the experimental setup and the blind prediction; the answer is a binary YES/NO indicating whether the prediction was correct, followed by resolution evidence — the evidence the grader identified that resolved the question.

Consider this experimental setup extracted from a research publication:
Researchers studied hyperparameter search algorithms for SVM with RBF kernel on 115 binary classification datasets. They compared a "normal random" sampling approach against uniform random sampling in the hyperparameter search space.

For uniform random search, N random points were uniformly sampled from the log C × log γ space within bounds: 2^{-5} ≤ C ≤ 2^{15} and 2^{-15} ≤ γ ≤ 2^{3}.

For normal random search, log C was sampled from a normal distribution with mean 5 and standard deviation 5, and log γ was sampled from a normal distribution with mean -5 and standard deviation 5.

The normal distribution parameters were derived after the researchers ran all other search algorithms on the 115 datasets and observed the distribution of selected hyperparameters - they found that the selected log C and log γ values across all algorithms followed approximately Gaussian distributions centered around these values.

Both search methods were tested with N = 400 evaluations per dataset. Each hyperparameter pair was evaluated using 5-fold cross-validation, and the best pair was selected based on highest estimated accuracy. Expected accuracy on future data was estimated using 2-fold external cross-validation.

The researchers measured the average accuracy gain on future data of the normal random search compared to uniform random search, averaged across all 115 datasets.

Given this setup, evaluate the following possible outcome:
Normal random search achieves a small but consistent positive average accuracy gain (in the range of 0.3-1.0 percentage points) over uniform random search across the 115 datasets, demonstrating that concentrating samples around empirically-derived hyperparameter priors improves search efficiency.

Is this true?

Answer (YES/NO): NO